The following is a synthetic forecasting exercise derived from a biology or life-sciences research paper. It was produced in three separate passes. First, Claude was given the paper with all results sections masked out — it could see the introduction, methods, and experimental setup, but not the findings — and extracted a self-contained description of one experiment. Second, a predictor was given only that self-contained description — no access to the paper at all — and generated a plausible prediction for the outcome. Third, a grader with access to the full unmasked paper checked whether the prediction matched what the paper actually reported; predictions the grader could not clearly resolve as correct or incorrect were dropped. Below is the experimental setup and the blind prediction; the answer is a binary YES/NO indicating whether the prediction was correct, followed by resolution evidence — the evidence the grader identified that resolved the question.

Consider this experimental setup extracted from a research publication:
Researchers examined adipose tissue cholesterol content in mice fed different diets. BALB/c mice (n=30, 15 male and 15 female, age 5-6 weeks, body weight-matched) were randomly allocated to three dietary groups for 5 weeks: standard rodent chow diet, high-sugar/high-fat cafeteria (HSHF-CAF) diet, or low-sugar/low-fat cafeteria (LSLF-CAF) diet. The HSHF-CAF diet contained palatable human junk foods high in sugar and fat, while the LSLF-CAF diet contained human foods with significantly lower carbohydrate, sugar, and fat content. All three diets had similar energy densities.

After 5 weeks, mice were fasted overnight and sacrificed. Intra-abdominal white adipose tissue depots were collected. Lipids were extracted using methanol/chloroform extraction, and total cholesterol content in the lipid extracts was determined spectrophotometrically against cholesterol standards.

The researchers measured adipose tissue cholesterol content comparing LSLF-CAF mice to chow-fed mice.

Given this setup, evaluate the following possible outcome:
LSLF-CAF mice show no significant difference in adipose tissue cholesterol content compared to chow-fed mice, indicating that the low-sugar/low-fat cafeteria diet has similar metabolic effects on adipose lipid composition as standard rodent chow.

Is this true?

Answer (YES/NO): YES